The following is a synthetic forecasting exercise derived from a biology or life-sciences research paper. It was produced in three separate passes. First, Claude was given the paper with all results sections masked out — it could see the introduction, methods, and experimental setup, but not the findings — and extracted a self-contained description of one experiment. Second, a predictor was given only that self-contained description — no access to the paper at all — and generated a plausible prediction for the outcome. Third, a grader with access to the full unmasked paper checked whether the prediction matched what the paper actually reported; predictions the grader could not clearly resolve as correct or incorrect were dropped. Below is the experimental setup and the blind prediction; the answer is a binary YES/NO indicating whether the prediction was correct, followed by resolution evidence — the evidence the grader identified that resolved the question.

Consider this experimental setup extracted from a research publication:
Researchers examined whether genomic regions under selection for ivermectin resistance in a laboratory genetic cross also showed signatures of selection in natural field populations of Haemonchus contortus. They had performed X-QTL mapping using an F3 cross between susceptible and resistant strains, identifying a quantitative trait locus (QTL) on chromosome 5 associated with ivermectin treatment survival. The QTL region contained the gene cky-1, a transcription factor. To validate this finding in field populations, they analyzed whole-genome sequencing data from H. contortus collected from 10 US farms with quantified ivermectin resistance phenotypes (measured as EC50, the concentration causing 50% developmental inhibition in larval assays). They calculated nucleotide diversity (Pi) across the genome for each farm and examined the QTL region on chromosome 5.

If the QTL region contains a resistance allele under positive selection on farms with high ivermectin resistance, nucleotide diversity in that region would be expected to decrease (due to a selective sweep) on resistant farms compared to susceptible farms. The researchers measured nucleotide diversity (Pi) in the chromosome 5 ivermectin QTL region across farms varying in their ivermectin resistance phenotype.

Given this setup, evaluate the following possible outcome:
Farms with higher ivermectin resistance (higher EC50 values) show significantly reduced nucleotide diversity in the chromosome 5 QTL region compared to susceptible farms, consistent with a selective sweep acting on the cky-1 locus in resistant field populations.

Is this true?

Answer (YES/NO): YES